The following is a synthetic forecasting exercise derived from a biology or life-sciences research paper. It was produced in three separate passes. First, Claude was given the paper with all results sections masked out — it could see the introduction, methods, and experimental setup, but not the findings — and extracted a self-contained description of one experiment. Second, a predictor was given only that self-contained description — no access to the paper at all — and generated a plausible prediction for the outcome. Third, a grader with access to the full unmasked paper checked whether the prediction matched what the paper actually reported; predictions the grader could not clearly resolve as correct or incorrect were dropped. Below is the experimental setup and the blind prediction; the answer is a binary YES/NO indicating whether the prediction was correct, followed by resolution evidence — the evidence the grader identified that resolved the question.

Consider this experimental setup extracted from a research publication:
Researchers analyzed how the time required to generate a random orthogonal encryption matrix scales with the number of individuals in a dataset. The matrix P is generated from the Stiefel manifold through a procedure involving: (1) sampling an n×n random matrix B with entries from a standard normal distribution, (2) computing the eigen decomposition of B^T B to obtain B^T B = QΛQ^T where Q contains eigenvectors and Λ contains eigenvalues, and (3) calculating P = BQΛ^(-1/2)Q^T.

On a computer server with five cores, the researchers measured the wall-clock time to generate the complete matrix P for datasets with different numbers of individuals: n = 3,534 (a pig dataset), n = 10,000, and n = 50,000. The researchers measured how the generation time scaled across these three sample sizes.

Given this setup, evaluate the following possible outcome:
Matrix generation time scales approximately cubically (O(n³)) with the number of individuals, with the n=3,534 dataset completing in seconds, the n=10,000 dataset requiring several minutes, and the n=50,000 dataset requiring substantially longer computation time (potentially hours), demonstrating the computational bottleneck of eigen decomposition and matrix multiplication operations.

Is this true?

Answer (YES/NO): YES